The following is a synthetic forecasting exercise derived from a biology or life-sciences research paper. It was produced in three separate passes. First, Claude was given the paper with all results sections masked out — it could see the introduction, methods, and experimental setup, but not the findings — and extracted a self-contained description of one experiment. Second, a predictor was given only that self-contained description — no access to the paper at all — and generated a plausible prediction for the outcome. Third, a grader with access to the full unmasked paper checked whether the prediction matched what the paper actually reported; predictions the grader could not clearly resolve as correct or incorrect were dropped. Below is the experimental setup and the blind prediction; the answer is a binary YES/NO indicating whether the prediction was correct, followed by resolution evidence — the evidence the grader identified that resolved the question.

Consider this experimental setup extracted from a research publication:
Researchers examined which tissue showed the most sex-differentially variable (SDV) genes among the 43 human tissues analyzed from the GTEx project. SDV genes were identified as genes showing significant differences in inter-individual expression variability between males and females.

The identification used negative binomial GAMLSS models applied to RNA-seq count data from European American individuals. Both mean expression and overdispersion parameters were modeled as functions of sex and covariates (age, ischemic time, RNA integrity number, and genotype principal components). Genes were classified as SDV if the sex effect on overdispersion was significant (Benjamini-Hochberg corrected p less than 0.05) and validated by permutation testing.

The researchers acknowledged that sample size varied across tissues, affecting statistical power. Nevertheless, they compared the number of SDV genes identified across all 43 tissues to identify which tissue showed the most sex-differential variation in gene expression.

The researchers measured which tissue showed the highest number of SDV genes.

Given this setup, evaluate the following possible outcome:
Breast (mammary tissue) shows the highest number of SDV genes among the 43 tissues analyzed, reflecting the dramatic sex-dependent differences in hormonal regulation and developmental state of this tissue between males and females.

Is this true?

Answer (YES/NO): YES